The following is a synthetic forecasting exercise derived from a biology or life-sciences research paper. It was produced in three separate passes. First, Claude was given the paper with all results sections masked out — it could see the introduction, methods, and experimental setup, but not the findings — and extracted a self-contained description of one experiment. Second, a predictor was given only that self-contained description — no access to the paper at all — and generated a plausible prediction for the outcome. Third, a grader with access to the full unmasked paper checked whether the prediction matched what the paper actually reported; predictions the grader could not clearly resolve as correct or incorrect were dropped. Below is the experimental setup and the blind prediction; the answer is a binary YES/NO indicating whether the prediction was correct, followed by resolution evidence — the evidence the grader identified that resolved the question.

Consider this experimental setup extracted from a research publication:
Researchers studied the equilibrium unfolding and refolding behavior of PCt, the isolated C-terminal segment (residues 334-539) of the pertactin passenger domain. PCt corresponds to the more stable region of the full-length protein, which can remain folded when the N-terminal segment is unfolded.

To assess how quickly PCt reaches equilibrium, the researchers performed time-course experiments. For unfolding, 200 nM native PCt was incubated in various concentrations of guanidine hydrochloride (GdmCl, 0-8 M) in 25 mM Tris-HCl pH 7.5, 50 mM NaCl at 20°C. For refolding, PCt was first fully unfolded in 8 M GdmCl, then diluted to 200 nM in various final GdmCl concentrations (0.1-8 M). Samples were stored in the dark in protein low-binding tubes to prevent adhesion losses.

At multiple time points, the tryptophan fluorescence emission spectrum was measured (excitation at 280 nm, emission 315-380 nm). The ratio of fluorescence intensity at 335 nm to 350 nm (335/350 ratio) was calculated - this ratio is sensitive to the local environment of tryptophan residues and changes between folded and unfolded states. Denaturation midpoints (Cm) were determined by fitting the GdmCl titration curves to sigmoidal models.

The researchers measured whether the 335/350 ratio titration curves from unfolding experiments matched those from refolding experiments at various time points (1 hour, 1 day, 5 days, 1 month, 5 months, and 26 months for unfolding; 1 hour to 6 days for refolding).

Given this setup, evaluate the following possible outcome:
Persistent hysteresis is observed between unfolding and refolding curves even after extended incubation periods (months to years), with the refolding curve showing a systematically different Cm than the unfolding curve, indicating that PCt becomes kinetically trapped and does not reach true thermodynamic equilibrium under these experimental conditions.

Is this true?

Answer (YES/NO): NO